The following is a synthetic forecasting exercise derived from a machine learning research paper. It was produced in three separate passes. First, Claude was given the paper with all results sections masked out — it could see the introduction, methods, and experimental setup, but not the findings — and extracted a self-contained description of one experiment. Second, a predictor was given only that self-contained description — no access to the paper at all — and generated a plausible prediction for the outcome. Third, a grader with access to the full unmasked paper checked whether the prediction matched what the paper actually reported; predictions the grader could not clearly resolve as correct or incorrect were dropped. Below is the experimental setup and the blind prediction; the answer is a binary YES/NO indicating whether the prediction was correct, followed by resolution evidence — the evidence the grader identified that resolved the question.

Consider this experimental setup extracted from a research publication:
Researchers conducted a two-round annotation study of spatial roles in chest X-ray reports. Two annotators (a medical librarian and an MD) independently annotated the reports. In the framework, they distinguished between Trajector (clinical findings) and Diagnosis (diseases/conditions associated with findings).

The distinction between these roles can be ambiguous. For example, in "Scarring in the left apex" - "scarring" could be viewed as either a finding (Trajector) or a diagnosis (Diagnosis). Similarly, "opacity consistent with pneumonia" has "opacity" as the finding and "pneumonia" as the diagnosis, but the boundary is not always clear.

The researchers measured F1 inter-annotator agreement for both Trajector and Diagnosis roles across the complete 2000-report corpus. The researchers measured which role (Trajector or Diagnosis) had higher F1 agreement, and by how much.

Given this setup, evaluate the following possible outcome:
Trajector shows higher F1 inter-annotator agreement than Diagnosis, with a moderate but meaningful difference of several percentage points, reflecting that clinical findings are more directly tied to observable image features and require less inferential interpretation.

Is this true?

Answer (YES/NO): YES